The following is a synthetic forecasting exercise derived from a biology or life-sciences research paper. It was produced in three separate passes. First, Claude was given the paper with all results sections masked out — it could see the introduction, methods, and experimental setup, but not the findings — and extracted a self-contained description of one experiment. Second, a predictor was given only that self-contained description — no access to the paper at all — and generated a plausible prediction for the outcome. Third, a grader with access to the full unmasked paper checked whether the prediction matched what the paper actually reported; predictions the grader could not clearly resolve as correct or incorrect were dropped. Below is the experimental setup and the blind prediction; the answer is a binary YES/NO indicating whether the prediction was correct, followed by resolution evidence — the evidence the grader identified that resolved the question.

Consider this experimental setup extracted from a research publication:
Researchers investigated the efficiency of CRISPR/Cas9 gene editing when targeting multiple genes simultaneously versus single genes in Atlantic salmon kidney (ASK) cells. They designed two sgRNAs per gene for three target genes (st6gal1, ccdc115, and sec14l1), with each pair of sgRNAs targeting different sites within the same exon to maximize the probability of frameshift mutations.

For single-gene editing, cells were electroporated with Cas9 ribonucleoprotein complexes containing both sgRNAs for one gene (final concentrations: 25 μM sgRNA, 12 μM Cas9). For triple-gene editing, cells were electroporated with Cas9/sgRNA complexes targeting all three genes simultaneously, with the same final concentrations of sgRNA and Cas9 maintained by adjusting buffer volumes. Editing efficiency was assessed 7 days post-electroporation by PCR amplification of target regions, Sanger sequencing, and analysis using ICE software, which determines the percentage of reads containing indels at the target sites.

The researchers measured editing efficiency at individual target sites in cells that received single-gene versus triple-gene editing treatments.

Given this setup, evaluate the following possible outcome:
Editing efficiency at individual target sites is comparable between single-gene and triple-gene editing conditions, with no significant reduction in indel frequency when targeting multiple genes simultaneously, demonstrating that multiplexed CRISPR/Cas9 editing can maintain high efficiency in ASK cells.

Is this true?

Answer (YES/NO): NO